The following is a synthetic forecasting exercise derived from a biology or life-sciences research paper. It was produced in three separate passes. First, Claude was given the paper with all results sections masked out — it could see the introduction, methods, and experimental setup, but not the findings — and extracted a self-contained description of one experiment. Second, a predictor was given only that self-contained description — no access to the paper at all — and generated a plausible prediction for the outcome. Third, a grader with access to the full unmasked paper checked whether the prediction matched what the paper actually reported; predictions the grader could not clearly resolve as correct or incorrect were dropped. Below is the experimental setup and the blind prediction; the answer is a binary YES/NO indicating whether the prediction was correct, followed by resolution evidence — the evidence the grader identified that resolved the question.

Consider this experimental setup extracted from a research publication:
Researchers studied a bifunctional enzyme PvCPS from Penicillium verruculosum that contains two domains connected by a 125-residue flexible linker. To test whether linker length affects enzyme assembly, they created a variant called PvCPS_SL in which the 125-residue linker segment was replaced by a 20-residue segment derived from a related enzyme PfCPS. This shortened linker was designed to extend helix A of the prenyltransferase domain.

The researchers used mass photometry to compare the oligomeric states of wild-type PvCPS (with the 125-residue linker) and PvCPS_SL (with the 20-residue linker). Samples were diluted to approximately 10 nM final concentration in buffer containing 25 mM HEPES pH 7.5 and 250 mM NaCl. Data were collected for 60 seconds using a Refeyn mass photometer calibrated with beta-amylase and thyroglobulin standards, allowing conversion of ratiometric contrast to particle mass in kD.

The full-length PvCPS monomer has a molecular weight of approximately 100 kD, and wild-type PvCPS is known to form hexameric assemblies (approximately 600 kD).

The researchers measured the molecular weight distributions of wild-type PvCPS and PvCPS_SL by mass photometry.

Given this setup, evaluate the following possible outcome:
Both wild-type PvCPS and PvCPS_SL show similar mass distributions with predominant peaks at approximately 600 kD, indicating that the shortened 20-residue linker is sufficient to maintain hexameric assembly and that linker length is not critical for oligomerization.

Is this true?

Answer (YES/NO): NO